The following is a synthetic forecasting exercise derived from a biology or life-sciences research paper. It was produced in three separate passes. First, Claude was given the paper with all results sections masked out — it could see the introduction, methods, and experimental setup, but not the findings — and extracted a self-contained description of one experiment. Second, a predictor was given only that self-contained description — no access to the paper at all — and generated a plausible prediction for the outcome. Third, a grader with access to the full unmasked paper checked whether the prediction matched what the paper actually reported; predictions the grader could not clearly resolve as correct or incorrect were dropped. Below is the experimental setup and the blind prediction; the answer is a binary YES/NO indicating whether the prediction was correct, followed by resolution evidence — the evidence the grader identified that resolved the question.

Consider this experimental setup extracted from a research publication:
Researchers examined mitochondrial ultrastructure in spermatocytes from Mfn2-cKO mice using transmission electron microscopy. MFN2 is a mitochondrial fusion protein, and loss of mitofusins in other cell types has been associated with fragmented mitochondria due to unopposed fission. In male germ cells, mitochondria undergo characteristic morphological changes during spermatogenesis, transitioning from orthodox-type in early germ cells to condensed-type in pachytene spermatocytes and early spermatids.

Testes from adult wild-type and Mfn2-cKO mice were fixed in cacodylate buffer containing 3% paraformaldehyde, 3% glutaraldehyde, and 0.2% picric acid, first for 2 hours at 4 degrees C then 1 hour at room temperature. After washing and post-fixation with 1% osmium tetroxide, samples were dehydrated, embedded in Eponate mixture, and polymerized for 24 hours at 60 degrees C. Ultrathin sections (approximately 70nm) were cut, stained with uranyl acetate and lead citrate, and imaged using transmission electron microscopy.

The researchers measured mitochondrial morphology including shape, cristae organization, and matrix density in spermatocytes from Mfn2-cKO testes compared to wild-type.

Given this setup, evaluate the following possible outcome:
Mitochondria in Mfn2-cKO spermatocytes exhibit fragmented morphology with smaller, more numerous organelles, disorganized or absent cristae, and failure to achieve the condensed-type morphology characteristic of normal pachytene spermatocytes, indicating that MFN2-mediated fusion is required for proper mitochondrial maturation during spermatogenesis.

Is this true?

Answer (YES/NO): NO